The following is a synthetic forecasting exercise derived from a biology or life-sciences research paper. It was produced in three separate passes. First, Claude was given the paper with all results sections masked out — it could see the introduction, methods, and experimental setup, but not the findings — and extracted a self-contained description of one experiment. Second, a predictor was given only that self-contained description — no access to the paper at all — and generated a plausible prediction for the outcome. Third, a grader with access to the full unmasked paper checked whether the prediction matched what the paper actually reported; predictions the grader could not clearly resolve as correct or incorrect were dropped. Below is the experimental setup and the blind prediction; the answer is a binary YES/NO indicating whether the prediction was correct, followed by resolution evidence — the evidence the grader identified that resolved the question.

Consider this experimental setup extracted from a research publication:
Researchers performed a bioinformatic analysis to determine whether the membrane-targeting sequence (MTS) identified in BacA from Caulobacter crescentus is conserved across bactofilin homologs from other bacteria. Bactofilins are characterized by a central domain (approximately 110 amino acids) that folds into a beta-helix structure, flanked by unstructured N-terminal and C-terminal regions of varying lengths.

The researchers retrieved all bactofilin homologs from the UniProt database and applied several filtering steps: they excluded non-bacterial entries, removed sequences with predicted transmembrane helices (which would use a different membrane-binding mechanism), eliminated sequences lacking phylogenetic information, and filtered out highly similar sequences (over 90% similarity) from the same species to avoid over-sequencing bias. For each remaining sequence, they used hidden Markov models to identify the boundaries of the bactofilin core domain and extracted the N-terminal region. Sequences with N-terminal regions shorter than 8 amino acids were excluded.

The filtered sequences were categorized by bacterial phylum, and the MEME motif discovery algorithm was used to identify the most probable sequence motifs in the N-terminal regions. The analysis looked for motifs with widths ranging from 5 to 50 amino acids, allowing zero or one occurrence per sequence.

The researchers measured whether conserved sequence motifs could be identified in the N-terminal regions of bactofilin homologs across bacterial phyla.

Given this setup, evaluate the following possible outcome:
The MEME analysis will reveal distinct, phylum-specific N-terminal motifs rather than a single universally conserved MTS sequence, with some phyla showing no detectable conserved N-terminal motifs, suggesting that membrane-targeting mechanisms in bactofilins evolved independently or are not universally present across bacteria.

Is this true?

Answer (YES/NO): NO